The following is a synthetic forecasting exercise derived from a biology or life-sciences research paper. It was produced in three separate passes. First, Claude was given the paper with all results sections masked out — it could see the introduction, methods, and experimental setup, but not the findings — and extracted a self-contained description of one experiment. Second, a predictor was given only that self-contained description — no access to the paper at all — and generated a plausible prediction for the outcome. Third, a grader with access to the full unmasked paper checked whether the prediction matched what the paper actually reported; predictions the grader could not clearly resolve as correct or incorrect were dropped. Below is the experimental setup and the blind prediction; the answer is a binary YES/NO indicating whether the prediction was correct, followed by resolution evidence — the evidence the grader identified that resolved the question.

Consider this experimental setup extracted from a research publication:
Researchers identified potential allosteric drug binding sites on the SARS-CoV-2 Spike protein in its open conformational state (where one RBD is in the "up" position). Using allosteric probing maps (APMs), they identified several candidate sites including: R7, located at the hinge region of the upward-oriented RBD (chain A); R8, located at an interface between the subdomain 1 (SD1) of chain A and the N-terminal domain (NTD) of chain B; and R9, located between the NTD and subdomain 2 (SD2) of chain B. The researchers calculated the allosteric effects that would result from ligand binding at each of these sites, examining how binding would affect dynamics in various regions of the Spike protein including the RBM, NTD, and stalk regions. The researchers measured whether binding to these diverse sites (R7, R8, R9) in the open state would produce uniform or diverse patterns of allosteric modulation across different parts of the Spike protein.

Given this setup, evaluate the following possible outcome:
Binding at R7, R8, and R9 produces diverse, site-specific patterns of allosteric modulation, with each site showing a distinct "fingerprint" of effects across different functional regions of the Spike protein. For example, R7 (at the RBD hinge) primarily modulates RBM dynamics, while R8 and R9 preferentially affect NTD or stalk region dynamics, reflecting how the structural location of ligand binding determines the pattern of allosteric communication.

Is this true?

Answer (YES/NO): NO